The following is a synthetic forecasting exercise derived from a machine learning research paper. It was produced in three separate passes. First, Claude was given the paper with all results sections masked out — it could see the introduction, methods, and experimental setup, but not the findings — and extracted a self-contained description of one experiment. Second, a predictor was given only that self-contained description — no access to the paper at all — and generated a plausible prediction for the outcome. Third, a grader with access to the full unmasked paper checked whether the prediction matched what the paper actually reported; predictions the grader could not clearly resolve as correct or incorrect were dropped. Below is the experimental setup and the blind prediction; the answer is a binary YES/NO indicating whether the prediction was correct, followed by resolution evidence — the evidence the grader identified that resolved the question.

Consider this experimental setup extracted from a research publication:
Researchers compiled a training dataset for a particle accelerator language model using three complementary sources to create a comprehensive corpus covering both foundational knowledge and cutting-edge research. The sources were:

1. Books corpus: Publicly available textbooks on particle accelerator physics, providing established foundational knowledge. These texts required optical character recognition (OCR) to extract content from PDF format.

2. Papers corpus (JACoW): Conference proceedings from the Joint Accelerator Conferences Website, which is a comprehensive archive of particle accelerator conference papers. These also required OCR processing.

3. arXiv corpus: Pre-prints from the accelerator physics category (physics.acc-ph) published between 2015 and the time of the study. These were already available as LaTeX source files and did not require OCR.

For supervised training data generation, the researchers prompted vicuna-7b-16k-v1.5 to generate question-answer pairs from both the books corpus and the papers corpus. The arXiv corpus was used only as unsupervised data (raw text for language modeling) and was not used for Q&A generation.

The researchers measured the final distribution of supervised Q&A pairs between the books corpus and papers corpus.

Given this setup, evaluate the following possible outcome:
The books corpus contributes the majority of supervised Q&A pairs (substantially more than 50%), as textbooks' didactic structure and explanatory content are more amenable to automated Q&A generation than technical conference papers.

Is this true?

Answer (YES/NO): NO